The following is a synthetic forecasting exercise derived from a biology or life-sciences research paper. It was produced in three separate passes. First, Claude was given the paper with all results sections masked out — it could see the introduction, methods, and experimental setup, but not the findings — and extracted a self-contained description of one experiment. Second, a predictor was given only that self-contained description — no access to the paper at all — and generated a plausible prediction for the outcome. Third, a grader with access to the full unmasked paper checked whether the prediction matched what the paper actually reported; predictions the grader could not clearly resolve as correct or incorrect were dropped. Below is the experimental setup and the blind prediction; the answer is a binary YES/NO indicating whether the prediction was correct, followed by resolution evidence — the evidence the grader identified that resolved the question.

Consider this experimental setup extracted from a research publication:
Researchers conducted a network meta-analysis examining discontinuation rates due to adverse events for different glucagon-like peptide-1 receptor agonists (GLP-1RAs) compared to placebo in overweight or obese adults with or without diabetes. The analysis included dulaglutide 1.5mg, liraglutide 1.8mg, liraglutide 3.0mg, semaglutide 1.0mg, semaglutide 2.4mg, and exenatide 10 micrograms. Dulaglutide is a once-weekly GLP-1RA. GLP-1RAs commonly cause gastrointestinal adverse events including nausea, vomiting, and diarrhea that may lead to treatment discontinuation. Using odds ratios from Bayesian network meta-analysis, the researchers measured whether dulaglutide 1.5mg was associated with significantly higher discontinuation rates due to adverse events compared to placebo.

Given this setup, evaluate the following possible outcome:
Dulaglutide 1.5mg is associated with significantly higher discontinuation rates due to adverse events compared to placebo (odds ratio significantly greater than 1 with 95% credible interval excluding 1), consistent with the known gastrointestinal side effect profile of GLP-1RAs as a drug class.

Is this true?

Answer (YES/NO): NO